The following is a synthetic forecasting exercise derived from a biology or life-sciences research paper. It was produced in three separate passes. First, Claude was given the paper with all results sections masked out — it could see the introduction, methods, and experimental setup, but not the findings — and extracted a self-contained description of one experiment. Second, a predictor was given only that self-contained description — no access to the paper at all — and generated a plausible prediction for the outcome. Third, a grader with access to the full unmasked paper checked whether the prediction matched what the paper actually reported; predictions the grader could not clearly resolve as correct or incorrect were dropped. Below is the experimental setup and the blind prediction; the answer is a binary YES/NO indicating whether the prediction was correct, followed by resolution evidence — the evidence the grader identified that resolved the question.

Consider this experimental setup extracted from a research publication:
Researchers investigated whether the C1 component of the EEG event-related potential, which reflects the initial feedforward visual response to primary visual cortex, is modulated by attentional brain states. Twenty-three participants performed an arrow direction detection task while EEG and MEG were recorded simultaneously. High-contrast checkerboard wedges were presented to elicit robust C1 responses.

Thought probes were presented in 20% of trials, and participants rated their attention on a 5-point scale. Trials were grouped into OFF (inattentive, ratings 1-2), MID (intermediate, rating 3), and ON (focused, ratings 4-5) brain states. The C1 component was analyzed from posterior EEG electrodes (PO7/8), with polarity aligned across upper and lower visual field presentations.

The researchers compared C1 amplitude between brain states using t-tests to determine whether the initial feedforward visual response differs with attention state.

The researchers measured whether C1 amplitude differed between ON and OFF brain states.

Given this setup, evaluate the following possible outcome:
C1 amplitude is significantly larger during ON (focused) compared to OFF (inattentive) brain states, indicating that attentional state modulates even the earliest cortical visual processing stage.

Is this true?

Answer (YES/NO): NO